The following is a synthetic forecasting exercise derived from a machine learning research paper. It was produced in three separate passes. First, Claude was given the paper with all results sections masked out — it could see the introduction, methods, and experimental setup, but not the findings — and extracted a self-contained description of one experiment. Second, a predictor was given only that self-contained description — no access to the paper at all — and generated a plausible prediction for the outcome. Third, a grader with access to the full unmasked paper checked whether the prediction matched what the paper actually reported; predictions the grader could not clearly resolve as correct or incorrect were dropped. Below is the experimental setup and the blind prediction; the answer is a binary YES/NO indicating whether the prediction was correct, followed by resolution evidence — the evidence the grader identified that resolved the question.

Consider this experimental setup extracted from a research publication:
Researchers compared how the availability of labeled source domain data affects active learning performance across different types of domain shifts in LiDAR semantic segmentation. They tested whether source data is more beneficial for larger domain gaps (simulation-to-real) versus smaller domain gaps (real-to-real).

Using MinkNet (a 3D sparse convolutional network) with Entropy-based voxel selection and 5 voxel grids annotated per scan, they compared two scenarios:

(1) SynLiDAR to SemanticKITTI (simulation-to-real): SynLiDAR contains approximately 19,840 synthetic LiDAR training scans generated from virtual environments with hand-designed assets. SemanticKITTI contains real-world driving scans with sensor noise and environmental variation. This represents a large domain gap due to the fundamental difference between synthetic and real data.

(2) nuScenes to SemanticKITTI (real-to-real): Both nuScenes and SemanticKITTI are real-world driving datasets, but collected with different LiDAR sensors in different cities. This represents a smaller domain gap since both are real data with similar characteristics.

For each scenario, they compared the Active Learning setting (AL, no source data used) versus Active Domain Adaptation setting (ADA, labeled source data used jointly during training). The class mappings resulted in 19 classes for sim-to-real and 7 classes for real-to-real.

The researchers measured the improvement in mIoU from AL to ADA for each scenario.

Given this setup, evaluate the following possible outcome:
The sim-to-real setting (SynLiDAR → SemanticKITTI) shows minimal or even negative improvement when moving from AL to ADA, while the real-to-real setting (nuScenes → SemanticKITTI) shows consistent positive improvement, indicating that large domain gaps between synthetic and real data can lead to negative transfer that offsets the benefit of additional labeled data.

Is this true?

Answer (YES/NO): NO